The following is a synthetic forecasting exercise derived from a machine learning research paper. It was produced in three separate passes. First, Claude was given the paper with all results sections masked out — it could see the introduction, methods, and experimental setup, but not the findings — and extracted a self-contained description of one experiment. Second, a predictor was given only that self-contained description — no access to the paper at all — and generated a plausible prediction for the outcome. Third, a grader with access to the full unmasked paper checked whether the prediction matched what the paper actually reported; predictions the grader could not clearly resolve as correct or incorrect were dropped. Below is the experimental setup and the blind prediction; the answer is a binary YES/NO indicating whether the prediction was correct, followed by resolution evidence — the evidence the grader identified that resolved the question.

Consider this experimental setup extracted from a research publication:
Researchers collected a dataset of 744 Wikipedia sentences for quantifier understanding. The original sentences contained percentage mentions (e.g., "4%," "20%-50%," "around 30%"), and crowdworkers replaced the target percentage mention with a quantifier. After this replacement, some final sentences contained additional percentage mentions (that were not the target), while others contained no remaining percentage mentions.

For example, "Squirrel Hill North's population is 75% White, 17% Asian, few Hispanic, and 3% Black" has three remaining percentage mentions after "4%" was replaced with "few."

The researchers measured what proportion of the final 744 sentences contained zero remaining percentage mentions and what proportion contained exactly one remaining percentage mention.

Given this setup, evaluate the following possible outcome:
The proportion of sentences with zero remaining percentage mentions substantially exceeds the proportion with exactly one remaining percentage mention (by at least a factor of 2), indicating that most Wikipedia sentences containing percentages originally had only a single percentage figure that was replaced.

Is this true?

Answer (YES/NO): NO